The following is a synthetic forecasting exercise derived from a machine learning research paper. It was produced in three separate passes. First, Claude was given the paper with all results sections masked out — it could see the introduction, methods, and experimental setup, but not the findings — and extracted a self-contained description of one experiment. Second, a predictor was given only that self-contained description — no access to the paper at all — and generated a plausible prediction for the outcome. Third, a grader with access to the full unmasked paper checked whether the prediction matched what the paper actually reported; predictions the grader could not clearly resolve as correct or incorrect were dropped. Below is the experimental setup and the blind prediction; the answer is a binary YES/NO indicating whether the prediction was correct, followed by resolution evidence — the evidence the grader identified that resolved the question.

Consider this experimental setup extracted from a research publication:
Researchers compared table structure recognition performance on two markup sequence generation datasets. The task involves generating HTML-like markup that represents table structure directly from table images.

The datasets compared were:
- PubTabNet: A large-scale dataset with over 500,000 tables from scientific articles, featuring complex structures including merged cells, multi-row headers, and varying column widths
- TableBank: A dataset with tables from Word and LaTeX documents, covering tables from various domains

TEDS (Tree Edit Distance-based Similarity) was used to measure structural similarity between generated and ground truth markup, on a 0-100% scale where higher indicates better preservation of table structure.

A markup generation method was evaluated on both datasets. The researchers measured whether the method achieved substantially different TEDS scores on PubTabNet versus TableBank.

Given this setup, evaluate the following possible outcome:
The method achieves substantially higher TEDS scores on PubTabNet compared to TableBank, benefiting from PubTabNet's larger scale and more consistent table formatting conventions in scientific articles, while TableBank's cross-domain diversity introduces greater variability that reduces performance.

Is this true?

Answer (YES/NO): YES